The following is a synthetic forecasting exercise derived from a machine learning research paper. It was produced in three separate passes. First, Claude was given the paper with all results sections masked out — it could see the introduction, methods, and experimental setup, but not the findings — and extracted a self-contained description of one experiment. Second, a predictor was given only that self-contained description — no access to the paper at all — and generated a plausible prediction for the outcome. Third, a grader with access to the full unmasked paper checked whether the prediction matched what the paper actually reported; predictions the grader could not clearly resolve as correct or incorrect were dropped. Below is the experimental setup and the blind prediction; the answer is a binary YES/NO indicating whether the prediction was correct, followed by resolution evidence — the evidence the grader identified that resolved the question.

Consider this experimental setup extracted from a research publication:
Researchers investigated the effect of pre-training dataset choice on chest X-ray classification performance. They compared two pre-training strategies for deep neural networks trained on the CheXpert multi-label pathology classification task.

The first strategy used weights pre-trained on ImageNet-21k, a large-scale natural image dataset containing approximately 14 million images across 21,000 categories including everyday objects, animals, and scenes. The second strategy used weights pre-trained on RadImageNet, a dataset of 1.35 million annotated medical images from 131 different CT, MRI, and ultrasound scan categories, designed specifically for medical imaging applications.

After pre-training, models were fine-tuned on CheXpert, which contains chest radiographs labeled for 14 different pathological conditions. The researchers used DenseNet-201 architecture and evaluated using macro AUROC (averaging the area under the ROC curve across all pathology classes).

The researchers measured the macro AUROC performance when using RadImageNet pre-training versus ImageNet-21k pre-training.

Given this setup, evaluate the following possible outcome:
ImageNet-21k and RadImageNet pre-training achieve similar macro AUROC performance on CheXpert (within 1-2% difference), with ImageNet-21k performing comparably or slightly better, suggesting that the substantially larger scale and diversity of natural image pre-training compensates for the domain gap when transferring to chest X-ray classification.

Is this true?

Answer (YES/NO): NO